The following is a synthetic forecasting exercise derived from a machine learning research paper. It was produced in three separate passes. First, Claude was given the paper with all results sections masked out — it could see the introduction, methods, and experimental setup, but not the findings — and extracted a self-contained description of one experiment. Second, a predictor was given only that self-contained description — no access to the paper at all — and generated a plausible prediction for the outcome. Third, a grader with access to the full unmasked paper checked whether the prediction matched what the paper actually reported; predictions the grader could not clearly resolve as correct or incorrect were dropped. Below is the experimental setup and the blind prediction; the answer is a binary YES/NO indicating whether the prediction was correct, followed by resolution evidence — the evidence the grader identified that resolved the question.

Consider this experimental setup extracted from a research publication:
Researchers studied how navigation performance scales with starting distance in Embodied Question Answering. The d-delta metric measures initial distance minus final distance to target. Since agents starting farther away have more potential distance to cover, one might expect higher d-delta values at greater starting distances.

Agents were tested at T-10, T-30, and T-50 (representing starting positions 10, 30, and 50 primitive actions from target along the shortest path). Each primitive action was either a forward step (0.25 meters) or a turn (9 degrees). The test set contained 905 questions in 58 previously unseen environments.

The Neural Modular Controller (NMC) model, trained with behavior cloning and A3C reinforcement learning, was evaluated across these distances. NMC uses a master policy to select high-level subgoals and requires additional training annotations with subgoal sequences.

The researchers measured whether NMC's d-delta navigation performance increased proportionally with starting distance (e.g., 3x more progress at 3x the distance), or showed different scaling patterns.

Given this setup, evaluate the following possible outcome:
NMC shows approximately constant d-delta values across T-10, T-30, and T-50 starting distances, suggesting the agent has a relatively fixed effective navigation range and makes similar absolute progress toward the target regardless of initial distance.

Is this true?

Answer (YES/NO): NO